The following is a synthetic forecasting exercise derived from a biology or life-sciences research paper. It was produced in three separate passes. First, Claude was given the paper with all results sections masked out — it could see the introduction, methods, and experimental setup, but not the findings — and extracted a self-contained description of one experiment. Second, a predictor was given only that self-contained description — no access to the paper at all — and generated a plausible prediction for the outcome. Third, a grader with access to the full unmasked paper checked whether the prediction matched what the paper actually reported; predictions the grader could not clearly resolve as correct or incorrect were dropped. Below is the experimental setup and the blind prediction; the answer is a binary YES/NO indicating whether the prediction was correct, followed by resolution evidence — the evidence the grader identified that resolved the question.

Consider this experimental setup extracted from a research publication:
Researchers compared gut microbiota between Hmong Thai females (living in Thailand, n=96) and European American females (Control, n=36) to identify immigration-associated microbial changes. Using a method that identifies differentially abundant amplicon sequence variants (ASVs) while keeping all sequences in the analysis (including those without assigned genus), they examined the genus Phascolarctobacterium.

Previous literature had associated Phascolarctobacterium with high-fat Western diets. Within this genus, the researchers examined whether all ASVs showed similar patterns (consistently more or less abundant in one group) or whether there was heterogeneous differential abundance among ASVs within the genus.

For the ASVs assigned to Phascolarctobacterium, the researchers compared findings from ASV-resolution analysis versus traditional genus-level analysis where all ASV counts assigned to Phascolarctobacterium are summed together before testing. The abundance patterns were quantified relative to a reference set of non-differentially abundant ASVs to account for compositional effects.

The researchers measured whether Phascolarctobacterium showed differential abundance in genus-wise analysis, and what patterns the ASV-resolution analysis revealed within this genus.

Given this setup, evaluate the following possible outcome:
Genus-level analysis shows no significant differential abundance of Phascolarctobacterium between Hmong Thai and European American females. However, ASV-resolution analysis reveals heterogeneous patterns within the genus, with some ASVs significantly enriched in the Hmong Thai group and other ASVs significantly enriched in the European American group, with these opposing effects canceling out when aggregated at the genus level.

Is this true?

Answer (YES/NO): NO